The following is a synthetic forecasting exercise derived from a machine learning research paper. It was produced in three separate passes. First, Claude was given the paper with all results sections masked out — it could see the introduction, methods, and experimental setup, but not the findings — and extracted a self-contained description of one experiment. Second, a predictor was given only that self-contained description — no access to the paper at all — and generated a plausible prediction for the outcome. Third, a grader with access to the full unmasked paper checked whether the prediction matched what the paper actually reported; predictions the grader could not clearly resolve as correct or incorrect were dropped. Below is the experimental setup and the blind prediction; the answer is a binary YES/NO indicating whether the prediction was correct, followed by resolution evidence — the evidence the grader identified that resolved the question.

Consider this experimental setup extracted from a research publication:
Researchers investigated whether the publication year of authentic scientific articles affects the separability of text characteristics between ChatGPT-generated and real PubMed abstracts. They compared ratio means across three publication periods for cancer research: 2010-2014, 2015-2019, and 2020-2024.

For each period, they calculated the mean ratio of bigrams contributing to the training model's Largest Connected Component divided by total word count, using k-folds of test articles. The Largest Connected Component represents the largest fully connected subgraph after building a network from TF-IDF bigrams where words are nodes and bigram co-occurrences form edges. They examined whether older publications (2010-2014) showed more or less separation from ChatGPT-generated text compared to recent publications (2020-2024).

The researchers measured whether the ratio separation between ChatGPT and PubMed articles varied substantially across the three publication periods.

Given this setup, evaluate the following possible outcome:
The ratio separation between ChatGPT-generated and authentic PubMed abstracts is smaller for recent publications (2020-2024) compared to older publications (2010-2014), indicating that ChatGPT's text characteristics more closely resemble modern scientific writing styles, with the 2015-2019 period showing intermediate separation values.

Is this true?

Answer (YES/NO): YES